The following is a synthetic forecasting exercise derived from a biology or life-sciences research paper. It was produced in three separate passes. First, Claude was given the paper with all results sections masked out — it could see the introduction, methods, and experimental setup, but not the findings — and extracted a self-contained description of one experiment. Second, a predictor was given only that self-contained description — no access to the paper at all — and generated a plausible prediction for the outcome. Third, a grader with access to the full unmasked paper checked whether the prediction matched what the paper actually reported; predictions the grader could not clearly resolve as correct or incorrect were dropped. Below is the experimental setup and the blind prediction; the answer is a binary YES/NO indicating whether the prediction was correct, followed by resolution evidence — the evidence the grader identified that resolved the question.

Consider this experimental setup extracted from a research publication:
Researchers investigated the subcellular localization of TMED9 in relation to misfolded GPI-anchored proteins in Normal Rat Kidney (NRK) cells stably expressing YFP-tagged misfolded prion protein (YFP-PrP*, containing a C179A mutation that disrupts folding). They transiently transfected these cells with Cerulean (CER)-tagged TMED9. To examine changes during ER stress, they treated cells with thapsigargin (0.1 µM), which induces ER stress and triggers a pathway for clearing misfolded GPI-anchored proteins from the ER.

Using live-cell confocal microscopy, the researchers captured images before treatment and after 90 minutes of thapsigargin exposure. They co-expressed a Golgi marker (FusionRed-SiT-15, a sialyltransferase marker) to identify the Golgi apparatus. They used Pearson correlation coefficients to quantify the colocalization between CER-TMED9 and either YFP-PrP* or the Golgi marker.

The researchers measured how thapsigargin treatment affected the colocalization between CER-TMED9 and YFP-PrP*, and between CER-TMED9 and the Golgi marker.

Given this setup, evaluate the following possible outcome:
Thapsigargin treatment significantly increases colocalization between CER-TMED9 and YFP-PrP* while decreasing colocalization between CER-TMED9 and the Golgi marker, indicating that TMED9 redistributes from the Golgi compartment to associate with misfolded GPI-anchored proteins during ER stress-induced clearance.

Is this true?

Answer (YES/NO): NO